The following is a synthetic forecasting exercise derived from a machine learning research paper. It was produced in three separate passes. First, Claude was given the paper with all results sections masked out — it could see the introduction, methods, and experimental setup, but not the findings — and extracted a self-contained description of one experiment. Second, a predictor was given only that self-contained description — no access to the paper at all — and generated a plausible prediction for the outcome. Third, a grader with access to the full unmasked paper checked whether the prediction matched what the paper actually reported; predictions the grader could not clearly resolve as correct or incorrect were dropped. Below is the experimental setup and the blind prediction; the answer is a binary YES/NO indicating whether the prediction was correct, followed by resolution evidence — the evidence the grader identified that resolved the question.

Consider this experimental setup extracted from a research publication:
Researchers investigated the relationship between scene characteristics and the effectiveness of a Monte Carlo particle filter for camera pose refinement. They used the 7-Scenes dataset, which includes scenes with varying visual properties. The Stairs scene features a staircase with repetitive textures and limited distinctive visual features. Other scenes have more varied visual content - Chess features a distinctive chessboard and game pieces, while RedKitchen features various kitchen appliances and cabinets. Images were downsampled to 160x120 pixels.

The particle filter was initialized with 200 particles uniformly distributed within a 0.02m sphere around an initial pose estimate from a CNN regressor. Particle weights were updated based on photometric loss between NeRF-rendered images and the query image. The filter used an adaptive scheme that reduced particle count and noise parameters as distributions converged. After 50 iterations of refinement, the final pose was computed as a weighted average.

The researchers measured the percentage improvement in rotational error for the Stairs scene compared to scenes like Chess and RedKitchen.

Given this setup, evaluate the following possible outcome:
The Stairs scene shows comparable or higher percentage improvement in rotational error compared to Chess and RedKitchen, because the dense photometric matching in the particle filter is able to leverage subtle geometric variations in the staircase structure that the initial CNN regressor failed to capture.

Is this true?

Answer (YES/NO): NO